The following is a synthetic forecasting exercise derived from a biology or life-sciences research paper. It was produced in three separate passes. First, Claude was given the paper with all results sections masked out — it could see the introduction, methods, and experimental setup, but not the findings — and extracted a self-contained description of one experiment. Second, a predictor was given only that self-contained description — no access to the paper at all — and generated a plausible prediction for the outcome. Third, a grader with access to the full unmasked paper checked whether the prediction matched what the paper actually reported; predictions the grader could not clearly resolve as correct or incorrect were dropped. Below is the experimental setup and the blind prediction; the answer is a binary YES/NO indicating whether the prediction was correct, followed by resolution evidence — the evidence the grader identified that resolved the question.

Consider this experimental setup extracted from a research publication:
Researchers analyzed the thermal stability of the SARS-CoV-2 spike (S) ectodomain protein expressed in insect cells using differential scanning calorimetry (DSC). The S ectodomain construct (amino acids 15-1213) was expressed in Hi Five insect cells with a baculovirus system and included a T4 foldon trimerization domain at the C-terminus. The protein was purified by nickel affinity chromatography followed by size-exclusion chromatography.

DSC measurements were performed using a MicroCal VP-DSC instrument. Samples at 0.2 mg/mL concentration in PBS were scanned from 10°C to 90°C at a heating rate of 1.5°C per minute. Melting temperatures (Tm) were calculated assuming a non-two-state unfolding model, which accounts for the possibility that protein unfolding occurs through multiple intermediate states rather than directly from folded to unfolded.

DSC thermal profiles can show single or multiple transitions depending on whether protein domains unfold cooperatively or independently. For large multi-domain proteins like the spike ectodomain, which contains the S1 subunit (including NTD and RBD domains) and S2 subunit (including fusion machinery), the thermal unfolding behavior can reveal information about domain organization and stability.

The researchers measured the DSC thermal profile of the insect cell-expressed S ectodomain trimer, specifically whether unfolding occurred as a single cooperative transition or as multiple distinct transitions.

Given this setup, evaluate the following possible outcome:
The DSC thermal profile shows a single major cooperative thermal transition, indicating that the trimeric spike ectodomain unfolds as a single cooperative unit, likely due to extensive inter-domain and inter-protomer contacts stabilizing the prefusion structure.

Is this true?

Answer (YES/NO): NO